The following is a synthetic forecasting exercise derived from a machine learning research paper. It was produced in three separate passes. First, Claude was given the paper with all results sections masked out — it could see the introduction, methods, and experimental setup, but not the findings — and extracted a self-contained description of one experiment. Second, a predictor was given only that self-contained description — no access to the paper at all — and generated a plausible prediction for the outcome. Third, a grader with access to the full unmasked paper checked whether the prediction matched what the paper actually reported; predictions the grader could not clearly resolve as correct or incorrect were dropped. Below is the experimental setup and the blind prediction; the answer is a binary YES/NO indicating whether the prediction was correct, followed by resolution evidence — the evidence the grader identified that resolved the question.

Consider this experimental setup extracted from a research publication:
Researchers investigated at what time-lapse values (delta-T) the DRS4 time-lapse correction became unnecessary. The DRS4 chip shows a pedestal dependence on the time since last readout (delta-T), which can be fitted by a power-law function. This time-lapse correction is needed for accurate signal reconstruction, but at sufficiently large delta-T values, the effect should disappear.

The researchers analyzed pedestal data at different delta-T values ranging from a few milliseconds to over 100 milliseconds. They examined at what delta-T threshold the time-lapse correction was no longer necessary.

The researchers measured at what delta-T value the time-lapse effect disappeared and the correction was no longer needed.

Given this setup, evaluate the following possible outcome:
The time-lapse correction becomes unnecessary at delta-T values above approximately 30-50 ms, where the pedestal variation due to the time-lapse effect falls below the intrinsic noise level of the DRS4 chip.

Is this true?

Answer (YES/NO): NO